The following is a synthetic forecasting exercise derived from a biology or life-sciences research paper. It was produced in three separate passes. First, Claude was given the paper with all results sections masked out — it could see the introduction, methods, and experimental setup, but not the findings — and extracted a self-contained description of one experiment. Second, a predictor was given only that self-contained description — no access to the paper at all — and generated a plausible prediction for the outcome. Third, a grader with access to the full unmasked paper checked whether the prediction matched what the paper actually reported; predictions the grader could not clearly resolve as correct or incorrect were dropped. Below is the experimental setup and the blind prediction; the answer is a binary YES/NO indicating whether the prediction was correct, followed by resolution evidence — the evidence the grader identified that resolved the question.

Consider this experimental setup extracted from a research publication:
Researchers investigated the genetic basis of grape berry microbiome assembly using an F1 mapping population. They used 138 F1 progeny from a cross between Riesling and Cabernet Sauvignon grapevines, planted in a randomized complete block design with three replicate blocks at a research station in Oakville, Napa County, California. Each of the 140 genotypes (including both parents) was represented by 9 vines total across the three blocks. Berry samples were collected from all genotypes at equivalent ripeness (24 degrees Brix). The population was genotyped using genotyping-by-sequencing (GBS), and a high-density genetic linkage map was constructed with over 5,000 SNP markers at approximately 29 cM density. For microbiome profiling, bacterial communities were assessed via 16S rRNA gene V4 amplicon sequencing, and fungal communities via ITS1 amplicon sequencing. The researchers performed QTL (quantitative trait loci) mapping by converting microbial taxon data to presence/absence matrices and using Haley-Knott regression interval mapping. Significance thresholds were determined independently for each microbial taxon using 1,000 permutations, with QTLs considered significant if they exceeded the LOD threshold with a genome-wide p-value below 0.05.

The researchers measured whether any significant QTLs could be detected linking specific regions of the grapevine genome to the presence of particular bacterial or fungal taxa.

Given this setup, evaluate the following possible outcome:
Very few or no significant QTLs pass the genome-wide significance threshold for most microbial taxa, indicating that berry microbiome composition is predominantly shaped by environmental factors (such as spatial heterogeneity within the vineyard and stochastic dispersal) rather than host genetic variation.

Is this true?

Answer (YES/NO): NO